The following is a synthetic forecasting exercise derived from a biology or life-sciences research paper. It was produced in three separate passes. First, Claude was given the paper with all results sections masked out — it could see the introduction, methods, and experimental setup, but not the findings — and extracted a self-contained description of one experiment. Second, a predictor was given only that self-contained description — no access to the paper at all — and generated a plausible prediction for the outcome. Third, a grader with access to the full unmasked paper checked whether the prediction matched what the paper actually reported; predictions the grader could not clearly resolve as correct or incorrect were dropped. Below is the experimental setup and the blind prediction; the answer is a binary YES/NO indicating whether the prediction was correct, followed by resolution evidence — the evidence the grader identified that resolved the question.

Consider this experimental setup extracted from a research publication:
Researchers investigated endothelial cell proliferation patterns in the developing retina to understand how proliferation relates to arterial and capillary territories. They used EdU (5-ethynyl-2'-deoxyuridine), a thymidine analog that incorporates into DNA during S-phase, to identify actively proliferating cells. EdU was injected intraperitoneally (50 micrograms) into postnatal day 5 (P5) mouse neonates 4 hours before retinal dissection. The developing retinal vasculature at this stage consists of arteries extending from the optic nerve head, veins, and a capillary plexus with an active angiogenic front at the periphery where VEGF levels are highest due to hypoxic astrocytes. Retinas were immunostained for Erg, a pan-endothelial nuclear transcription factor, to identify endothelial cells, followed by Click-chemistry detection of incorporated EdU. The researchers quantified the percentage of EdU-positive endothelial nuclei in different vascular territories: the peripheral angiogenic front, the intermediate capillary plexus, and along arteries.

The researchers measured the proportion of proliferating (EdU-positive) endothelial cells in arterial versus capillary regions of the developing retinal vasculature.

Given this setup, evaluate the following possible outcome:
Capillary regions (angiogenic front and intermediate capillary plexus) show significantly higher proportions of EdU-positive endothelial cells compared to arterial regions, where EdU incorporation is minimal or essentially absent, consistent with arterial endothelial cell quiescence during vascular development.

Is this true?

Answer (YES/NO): YES